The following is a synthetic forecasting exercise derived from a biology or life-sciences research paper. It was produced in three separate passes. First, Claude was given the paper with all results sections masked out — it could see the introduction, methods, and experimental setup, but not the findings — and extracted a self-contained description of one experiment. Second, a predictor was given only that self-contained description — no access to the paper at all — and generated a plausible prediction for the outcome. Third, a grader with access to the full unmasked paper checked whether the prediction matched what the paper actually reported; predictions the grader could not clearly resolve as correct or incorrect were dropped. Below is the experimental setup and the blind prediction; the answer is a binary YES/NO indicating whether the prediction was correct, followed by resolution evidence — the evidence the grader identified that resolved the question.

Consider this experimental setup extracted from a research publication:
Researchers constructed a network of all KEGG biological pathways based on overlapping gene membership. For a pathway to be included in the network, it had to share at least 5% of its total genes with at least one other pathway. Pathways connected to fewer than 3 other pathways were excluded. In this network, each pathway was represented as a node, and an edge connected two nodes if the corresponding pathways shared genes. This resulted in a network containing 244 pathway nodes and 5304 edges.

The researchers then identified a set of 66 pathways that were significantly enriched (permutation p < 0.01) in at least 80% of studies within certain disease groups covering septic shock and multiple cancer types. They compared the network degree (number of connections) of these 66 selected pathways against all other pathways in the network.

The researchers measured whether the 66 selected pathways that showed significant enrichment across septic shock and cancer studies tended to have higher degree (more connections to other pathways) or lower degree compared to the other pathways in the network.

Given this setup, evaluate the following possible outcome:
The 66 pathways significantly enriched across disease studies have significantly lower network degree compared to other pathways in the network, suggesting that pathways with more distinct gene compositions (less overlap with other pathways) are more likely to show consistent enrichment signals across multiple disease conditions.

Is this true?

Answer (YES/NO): NO